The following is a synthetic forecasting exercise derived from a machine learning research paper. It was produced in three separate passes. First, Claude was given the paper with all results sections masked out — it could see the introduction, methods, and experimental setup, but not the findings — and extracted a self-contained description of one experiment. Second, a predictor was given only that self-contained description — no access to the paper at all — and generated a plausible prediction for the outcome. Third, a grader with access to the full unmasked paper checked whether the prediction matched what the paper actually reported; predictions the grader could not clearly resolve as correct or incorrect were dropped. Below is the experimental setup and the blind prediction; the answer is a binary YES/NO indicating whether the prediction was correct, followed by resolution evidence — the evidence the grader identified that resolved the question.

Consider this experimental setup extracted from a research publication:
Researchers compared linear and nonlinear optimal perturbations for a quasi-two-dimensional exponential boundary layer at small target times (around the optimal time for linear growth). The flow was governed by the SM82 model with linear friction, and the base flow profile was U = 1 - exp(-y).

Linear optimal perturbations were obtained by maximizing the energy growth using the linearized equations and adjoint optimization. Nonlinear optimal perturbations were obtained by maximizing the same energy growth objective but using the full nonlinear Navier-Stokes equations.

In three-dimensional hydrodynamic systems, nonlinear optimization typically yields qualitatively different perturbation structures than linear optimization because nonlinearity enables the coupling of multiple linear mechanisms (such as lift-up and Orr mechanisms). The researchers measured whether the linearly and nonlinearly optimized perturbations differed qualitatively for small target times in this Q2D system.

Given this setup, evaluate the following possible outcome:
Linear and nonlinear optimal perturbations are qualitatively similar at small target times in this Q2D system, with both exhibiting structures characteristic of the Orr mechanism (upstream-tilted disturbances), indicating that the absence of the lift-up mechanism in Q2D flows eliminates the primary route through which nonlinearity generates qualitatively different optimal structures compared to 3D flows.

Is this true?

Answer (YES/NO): YES